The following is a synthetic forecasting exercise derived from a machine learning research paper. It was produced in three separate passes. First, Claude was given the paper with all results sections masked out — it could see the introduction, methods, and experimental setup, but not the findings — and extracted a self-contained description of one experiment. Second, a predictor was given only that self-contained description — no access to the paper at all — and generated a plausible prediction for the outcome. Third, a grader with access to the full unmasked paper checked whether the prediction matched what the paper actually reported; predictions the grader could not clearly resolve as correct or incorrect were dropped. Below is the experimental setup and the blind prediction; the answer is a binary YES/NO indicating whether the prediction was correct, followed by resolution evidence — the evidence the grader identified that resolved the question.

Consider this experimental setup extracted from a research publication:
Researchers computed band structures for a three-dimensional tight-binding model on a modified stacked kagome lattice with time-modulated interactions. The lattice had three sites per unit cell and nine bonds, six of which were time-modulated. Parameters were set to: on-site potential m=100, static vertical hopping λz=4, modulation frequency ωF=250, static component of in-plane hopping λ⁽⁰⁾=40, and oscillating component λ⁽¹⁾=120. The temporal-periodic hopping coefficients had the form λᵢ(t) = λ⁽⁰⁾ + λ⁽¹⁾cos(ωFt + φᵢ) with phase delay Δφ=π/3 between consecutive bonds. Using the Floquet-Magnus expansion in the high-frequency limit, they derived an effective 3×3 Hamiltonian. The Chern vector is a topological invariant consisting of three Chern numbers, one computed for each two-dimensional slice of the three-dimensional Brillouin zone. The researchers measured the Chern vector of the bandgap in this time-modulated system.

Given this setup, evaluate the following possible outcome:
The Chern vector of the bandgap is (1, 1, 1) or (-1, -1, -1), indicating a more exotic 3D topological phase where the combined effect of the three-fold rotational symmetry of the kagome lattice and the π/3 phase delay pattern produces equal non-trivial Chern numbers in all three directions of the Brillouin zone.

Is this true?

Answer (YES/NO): NO